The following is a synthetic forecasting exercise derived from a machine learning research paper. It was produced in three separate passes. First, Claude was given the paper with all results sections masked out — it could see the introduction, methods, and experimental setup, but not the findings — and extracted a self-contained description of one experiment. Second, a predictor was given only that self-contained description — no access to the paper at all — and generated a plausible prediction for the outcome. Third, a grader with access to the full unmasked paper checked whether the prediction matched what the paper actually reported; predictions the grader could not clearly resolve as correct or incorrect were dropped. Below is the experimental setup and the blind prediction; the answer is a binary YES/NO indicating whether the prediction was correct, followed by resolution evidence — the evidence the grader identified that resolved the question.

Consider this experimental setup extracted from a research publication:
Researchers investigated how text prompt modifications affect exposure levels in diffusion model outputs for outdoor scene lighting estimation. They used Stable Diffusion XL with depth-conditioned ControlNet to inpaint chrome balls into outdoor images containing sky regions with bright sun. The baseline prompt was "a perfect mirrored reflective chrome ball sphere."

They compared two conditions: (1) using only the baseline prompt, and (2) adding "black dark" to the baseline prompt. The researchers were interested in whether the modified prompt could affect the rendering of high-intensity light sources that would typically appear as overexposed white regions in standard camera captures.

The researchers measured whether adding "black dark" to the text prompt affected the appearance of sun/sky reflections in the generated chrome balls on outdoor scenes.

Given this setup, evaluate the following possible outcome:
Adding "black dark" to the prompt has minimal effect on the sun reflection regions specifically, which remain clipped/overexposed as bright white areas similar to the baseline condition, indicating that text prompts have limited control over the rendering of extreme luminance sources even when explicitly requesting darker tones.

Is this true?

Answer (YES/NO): NO